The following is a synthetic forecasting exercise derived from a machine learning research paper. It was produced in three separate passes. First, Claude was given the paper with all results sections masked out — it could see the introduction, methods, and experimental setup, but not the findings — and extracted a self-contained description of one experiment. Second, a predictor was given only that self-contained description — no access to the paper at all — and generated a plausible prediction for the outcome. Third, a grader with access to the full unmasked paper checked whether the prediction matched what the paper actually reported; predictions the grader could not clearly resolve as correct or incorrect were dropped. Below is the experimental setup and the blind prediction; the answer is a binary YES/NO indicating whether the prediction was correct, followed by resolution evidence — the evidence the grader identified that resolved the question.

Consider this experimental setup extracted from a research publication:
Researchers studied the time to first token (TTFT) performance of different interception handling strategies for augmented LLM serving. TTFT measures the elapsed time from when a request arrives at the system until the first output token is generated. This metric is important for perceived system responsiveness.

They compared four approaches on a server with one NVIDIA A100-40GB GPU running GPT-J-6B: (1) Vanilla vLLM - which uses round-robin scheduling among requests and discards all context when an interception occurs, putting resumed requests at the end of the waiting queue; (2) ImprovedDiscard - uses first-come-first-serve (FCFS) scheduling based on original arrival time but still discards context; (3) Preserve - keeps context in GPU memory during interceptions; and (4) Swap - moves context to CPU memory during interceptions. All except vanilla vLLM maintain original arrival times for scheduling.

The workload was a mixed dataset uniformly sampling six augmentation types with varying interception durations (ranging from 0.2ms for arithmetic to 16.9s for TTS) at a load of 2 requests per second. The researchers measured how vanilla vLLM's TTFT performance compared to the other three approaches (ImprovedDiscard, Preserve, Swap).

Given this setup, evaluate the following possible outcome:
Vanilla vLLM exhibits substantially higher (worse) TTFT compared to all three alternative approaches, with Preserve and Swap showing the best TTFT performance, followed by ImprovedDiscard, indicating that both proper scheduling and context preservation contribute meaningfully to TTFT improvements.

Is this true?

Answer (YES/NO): NO